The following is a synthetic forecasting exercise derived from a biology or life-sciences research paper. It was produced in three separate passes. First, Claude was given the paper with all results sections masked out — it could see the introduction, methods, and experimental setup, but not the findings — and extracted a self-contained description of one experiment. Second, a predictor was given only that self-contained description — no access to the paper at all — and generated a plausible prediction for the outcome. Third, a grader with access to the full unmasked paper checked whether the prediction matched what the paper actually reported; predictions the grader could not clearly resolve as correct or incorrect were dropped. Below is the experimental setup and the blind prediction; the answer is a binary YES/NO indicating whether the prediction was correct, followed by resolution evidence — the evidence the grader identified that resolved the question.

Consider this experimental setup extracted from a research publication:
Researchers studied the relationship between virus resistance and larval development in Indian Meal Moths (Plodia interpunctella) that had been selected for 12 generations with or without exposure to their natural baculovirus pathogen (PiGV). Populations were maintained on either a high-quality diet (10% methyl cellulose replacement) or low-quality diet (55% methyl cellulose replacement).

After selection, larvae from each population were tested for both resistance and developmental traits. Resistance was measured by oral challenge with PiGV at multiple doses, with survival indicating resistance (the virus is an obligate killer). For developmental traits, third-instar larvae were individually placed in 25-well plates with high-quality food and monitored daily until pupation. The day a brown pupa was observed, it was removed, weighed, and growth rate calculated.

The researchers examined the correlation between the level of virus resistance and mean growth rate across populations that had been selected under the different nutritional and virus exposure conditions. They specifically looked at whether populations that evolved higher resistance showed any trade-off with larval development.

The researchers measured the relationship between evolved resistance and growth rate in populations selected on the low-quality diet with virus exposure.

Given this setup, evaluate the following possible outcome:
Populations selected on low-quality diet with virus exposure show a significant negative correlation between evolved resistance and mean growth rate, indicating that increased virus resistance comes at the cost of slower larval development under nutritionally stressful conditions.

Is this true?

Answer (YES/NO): YES